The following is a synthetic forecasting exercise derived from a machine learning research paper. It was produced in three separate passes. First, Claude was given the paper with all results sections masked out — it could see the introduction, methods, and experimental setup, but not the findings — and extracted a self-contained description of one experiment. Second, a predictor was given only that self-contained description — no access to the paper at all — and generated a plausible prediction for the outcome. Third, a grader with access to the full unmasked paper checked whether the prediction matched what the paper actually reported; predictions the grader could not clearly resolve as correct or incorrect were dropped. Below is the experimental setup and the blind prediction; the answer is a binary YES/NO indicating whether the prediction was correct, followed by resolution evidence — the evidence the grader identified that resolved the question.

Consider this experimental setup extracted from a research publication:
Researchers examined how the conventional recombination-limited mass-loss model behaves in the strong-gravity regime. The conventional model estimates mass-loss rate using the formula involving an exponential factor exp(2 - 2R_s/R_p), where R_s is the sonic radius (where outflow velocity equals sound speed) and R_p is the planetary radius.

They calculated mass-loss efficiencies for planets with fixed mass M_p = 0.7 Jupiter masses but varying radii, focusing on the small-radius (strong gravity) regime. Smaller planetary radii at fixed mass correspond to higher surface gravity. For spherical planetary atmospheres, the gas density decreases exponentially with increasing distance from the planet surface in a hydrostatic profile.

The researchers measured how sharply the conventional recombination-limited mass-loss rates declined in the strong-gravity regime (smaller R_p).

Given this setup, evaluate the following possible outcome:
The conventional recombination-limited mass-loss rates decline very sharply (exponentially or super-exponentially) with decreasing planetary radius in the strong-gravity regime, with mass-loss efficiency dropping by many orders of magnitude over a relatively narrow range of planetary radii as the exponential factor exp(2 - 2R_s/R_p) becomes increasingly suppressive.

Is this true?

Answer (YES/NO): YES